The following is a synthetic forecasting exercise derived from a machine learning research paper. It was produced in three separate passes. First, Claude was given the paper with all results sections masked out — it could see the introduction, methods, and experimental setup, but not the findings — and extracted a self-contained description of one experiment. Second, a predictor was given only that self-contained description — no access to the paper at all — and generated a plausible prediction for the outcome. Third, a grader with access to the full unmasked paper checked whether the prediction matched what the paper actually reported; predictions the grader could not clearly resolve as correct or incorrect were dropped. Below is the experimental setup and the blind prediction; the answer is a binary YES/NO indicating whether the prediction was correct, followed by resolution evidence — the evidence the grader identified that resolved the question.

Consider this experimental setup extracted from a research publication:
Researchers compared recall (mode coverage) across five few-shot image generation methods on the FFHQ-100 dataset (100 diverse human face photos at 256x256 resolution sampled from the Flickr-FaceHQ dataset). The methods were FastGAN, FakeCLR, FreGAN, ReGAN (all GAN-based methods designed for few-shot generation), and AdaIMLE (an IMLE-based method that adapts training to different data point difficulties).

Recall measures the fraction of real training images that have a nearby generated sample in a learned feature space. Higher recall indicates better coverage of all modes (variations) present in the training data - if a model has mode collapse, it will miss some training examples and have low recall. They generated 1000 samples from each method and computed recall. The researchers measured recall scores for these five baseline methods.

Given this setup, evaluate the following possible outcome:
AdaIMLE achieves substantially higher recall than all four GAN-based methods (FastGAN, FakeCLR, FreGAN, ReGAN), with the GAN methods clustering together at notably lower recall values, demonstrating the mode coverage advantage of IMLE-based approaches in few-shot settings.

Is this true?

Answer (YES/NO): YES